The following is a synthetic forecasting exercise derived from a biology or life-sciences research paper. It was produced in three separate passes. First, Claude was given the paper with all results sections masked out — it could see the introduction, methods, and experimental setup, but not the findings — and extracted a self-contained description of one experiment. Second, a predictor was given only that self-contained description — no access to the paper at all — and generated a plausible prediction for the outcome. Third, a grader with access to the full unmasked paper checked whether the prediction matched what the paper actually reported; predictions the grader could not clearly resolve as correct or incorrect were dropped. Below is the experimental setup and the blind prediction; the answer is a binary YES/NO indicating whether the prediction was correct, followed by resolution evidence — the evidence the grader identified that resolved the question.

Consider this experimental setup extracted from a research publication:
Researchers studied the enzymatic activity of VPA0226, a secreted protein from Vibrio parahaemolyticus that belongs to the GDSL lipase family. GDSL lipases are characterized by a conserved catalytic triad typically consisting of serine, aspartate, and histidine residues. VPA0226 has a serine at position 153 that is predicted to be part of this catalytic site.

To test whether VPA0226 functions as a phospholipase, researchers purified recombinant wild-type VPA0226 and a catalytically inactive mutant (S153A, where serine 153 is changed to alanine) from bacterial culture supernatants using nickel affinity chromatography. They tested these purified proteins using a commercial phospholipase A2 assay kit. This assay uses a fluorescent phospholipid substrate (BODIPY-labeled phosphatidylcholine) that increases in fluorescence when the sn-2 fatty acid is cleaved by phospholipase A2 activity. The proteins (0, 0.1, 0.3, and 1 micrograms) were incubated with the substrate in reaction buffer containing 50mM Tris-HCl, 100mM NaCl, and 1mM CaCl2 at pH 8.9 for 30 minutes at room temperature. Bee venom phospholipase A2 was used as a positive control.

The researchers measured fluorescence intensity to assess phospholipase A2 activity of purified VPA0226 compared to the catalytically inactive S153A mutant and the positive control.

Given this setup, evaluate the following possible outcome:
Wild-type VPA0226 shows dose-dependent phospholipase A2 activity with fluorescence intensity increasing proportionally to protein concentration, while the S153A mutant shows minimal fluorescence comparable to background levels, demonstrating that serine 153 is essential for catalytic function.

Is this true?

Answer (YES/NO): YES